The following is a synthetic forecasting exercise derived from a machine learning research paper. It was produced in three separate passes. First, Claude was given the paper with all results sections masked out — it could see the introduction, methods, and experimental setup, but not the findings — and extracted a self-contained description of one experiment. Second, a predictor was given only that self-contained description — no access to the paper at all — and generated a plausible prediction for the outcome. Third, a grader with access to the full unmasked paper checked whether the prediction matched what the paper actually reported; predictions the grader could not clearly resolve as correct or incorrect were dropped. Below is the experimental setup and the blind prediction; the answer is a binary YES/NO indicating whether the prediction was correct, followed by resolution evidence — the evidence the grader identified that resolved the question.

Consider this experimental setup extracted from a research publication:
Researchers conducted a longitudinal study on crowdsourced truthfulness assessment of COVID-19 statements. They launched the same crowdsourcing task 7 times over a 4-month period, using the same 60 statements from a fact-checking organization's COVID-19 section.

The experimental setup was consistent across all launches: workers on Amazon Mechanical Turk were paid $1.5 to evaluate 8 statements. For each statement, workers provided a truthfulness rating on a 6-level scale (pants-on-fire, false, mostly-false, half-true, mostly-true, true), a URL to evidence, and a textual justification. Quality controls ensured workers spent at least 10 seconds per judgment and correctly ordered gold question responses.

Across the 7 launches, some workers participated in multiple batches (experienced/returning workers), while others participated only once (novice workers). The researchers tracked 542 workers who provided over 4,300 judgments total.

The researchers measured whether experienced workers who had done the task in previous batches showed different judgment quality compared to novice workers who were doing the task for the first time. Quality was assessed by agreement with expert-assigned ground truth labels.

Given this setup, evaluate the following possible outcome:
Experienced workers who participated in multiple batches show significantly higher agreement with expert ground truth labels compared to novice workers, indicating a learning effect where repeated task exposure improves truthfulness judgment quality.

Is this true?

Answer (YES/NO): NO